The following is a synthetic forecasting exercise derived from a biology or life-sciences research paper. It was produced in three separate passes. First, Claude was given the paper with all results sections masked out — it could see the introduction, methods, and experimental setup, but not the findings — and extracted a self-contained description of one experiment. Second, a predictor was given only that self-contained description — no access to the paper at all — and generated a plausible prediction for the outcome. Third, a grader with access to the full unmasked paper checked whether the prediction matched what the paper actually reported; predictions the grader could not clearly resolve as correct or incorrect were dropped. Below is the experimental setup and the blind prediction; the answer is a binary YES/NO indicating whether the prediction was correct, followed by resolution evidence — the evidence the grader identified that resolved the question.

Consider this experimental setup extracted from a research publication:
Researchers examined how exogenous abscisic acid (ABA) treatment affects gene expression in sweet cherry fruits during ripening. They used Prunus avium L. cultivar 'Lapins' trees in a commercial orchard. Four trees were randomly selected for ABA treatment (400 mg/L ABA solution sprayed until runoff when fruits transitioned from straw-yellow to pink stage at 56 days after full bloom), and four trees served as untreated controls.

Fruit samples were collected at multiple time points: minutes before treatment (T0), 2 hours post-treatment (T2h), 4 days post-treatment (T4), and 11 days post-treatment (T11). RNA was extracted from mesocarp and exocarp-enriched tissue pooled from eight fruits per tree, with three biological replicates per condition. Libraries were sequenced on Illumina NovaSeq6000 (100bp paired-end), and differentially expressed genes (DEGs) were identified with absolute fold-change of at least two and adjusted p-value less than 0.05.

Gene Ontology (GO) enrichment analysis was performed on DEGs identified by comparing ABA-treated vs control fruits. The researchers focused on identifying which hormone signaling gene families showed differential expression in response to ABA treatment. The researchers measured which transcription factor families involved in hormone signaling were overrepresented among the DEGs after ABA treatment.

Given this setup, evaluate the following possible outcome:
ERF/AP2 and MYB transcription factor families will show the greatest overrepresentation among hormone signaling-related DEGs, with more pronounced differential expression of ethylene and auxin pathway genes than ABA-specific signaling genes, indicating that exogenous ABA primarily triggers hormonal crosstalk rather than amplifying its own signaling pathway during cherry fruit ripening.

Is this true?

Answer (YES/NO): NO